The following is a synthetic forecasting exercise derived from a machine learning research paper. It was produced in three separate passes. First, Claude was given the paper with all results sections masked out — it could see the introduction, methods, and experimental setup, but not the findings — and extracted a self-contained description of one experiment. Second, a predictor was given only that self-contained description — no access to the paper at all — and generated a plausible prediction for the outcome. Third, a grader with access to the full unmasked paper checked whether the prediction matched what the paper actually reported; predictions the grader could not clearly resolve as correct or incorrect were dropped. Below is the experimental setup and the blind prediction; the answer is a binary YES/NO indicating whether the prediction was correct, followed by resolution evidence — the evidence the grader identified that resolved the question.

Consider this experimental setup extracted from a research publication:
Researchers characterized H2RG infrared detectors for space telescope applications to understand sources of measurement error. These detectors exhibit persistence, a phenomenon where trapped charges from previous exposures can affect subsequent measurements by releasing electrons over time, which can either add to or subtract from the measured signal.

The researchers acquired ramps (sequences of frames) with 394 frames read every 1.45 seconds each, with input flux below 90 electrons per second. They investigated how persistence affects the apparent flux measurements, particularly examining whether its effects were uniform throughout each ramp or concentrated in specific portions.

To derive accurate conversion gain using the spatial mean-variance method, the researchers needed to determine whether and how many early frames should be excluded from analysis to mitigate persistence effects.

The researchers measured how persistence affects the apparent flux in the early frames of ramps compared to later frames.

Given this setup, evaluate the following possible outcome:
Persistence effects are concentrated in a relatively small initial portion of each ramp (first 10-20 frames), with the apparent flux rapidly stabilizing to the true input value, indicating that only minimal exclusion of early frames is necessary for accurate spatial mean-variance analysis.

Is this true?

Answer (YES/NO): NO